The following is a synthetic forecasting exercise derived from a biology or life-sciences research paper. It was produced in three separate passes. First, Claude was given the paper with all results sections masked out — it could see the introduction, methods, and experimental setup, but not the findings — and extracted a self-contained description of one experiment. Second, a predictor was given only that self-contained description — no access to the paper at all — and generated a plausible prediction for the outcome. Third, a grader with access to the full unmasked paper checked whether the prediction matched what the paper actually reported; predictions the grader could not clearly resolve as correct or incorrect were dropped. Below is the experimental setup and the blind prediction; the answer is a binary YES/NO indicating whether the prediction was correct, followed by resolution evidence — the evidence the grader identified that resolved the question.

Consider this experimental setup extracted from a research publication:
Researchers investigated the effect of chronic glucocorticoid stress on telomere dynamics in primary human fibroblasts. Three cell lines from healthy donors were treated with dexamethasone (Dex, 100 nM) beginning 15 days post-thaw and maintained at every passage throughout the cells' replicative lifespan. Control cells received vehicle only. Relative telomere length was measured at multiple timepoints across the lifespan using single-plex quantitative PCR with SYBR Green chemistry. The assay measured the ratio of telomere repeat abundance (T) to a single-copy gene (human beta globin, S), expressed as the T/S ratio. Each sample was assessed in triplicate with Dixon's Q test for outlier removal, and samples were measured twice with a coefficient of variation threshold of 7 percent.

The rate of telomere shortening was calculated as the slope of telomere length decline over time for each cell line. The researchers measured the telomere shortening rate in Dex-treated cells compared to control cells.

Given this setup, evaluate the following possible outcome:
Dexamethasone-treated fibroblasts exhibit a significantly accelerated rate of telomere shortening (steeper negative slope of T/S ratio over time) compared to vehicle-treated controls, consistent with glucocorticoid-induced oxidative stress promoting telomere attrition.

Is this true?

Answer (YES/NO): YES